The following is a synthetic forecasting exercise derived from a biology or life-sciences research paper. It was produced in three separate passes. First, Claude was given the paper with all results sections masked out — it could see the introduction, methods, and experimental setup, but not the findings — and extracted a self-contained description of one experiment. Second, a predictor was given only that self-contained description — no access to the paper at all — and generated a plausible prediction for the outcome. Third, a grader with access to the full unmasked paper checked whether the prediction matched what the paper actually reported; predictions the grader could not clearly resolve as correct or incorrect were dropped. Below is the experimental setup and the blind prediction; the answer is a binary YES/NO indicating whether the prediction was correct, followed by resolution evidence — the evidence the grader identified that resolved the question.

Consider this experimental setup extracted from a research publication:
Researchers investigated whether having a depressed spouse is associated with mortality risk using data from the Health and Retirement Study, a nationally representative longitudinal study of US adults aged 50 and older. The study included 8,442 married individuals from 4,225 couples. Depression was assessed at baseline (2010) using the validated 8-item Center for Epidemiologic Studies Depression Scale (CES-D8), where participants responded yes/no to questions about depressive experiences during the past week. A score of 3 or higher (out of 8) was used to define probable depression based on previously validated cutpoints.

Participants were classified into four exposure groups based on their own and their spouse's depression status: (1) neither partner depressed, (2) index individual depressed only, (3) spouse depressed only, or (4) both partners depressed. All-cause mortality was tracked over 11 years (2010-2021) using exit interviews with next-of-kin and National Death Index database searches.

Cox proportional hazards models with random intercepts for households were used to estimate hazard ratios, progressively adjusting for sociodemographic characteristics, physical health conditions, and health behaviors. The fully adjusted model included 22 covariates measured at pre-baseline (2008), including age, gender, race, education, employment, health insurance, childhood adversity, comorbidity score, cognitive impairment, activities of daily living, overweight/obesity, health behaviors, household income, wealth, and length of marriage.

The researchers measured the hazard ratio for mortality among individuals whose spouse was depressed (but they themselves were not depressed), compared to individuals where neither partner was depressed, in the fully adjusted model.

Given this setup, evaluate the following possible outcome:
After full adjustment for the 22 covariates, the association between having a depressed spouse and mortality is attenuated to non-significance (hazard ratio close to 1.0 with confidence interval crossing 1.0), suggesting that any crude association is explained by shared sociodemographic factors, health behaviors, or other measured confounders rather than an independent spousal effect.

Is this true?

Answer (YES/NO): NO